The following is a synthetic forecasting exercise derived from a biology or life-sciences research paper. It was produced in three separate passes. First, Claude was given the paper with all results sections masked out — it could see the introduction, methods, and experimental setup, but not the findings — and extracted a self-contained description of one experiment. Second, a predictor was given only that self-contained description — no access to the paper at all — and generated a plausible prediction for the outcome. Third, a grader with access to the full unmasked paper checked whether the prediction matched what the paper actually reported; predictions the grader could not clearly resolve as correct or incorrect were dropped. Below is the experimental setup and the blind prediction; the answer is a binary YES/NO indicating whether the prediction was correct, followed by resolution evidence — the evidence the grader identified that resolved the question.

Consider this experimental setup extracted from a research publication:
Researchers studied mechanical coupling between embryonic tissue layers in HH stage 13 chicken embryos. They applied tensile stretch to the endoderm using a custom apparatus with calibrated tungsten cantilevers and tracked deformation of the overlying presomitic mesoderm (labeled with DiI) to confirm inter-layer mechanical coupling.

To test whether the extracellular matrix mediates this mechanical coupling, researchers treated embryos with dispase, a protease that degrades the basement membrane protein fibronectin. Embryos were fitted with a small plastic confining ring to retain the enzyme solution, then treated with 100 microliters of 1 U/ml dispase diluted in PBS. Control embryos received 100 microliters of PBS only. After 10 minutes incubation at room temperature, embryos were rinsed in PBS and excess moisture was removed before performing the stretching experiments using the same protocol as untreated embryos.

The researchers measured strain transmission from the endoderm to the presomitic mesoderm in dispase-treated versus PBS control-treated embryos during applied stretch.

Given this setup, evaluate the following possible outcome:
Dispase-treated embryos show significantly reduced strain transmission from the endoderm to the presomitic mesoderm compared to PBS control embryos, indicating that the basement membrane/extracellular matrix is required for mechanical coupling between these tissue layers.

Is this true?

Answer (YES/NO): NO